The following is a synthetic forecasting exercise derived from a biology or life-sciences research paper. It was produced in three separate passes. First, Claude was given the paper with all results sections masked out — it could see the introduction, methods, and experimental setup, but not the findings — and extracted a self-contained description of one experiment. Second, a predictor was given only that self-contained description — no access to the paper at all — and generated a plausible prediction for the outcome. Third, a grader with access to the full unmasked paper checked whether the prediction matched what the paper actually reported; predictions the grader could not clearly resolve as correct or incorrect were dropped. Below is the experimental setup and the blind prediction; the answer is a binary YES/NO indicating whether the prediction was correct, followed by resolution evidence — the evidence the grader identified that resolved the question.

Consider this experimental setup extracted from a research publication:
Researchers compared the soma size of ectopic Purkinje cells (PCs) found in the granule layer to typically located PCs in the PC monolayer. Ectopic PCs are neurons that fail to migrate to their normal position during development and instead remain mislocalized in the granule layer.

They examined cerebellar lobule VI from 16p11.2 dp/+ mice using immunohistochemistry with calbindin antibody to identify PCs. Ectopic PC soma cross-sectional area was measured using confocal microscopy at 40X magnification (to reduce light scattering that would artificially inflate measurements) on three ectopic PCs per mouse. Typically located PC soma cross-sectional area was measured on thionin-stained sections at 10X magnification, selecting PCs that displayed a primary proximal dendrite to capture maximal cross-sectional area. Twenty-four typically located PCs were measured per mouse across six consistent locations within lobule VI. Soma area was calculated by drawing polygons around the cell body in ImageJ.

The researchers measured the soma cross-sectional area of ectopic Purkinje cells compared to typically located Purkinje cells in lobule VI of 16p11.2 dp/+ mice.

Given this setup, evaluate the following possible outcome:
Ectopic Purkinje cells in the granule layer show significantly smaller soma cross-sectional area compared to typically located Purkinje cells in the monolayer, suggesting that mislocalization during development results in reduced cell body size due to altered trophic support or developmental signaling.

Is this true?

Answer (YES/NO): YES